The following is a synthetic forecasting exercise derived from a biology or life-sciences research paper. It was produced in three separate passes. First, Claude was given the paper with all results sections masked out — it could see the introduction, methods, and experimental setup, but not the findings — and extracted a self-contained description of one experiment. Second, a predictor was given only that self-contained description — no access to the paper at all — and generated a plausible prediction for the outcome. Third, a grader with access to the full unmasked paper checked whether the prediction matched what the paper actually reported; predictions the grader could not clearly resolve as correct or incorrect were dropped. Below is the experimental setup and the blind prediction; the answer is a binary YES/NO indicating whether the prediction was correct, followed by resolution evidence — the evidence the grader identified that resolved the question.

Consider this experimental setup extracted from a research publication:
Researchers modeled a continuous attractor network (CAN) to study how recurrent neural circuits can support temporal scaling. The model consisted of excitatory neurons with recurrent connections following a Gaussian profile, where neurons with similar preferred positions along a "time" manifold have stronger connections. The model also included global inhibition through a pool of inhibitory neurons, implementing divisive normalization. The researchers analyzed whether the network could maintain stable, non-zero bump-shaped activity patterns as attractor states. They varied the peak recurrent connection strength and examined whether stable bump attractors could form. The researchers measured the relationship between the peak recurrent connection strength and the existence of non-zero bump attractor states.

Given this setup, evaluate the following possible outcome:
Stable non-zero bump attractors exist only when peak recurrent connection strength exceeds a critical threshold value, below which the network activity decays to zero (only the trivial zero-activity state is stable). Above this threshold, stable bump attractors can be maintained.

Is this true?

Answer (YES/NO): YES